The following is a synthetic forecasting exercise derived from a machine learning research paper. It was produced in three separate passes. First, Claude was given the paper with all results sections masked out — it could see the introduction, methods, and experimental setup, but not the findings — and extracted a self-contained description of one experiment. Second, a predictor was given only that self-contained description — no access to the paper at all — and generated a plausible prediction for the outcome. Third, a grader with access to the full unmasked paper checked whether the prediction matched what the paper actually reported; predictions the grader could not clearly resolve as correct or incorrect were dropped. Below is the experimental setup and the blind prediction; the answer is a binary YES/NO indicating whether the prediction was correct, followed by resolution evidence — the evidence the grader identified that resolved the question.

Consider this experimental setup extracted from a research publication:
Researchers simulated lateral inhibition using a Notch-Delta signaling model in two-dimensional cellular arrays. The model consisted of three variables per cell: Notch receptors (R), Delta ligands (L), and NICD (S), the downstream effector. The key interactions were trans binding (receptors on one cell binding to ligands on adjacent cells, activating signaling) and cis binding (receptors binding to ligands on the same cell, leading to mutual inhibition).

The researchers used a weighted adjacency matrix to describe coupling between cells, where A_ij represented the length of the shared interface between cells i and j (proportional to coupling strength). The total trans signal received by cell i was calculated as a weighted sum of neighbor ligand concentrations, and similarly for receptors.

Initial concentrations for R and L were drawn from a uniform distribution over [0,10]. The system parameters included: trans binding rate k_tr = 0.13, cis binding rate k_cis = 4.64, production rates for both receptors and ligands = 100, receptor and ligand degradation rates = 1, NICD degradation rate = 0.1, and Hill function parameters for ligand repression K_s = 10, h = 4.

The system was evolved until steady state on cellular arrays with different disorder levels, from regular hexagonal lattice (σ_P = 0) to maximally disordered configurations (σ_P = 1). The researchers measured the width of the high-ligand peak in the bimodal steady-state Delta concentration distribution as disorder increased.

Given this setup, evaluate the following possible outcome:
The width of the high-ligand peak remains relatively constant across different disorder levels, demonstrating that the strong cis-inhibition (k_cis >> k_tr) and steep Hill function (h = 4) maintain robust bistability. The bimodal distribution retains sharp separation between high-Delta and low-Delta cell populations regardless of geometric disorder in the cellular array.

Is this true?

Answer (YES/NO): NO